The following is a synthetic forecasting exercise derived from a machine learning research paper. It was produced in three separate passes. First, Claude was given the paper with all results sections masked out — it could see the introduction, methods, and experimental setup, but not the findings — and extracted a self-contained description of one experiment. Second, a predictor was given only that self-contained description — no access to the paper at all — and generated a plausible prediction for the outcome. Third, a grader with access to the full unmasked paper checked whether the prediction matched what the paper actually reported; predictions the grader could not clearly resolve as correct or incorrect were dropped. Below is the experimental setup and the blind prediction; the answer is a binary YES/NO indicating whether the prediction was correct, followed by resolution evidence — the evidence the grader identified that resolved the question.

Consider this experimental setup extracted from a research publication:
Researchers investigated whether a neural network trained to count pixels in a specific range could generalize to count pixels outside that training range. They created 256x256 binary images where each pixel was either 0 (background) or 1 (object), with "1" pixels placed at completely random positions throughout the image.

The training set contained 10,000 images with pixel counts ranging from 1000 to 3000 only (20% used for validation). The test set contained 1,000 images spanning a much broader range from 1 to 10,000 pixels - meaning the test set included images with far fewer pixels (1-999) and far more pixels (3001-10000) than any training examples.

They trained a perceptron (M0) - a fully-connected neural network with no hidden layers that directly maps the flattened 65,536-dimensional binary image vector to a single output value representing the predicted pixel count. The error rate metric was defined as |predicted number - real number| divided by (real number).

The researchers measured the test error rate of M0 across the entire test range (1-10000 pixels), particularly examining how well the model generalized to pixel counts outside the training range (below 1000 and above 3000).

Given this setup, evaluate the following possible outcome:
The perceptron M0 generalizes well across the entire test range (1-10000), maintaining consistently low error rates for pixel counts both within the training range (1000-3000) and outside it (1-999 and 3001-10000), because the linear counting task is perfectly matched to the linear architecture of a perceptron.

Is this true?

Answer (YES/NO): YES